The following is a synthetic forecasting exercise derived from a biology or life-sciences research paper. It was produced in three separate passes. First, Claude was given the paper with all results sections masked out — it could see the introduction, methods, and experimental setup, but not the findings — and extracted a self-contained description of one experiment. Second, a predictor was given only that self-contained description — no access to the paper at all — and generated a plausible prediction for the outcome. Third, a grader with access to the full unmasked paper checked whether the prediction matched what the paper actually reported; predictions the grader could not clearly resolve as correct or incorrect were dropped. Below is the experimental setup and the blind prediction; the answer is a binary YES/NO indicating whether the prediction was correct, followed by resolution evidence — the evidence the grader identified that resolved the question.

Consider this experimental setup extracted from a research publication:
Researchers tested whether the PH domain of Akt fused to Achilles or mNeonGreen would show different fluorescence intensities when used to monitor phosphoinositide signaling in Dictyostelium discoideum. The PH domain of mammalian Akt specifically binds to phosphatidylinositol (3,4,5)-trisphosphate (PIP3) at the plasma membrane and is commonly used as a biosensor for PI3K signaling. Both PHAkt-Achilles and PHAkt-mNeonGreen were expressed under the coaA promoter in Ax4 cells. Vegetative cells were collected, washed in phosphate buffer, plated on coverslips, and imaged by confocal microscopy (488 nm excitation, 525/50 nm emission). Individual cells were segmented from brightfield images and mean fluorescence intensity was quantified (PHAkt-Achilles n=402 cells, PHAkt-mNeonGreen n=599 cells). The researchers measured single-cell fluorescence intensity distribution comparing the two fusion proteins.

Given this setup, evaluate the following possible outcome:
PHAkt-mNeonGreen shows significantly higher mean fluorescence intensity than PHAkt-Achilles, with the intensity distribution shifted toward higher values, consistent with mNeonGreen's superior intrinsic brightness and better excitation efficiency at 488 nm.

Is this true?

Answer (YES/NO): NO